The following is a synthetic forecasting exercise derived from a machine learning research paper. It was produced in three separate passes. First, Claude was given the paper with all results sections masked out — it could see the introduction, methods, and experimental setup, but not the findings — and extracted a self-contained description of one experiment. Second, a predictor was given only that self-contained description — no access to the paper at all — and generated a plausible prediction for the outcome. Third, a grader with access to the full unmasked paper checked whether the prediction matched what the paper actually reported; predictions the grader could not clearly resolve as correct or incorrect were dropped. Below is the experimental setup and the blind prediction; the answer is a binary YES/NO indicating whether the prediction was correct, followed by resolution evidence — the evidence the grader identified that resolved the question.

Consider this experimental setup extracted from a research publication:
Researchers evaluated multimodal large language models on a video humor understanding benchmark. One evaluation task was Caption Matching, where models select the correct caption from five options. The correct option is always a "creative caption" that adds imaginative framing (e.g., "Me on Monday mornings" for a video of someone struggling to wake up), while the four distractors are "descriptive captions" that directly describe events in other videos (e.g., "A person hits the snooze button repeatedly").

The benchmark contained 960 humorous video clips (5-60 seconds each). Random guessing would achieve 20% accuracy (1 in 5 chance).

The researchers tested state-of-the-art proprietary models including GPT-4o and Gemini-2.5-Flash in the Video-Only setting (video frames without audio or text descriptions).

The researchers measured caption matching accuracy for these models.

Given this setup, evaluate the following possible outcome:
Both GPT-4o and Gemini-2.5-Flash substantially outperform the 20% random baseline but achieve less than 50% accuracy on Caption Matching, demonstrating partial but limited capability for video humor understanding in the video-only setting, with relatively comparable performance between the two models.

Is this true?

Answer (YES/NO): NO